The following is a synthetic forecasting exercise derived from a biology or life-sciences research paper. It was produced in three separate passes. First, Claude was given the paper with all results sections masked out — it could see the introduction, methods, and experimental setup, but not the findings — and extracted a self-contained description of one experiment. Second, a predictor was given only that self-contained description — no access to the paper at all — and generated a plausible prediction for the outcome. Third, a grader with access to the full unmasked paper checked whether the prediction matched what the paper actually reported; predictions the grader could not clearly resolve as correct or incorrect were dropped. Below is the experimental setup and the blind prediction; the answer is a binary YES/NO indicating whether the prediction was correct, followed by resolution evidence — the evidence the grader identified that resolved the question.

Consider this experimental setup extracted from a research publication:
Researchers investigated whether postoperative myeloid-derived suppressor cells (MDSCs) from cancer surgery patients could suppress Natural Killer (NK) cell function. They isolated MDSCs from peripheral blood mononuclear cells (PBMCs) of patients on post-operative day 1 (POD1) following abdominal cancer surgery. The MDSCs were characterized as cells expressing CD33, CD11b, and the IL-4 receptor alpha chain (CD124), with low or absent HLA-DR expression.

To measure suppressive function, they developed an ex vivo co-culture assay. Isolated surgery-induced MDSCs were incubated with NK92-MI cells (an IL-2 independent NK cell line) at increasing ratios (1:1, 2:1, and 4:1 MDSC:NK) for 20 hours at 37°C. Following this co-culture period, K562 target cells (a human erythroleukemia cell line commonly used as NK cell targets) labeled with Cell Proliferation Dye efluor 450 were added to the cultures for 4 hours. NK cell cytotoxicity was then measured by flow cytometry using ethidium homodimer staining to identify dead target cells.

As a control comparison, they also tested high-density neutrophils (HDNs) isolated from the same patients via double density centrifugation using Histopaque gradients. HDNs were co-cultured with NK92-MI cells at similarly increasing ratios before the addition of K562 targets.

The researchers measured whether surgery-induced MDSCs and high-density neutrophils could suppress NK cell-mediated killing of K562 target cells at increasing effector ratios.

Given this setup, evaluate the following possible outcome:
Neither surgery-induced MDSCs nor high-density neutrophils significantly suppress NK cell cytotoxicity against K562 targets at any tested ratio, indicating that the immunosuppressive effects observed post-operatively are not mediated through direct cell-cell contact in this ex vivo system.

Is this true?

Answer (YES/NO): NO